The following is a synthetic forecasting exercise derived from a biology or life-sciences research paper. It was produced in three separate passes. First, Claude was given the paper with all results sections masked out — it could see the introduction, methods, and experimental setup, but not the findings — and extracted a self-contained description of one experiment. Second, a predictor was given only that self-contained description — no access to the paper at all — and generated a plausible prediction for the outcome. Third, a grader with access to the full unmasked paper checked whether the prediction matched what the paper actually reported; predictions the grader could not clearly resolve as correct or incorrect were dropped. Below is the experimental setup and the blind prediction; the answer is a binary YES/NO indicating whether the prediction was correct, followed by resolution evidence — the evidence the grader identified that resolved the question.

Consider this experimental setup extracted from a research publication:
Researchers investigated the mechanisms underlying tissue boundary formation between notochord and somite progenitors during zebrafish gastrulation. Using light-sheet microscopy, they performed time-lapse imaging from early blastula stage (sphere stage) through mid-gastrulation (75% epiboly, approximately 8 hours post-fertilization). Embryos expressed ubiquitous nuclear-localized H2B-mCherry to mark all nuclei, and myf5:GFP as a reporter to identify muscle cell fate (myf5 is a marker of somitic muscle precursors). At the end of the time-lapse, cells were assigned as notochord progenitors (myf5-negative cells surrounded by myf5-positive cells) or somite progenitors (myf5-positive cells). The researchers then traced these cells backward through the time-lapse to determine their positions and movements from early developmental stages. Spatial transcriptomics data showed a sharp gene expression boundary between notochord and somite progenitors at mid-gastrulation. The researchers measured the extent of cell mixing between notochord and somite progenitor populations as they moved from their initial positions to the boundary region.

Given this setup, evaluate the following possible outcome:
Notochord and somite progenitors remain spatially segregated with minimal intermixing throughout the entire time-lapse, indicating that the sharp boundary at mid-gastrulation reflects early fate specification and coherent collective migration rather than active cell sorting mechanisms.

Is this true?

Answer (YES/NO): YES